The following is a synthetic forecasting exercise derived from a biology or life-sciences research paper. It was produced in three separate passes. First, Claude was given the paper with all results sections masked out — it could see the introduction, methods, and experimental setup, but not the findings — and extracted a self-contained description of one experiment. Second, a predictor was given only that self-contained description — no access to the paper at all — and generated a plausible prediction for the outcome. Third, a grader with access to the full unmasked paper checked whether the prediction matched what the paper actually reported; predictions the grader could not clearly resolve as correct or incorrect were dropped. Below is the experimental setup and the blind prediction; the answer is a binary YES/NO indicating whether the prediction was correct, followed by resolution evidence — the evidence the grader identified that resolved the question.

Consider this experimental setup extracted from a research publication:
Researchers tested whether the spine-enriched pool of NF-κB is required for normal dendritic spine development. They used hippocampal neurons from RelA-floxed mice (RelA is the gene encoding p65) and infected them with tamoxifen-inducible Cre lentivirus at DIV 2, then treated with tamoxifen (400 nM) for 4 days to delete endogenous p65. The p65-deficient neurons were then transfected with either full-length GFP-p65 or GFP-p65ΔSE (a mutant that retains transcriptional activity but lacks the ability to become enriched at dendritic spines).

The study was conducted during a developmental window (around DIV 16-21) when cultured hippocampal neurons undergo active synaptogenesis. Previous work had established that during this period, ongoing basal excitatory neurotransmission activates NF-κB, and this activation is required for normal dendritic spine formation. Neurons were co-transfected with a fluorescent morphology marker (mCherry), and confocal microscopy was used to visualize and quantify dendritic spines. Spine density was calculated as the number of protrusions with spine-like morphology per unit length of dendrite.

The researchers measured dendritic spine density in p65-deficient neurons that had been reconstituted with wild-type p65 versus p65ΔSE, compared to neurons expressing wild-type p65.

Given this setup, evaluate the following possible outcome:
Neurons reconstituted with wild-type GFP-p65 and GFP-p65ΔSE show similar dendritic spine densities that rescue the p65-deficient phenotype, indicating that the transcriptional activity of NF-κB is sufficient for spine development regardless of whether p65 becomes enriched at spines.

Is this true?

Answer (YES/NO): NO